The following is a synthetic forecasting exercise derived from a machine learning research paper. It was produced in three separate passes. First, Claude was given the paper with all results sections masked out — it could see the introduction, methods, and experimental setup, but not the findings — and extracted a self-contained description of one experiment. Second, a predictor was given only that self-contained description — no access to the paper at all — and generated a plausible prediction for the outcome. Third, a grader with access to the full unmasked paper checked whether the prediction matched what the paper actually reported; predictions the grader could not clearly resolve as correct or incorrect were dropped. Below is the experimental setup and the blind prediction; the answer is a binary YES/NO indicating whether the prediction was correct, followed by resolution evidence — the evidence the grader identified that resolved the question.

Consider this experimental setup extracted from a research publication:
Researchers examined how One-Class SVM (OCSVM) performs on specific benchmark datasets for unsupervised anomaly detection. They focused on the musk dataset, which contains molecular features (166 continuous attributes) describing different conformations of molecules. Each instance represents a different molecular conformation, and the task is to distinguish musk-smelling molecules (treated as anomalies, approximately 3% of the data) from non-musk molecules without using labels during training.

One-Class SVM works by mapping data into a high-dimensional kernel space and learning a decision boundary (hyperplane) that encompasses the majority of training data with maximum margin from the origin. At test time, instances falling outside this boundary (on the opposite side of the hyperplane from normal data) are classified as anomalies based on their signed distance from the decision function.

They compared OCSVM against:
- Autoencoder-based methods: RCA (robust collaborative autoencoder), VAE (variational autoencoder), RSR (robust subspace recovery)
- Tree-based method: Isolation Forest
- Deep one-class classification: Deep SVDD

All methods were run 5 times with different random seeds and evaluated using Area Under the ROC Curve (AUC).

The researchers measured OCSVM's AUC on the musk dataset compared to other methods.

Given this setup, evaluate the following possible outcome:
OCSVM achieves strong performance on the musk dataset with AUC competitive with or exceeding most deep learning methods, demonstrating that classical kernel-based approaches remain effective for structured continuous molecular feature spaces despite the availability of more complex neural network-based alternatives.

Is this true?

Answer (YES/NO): YES